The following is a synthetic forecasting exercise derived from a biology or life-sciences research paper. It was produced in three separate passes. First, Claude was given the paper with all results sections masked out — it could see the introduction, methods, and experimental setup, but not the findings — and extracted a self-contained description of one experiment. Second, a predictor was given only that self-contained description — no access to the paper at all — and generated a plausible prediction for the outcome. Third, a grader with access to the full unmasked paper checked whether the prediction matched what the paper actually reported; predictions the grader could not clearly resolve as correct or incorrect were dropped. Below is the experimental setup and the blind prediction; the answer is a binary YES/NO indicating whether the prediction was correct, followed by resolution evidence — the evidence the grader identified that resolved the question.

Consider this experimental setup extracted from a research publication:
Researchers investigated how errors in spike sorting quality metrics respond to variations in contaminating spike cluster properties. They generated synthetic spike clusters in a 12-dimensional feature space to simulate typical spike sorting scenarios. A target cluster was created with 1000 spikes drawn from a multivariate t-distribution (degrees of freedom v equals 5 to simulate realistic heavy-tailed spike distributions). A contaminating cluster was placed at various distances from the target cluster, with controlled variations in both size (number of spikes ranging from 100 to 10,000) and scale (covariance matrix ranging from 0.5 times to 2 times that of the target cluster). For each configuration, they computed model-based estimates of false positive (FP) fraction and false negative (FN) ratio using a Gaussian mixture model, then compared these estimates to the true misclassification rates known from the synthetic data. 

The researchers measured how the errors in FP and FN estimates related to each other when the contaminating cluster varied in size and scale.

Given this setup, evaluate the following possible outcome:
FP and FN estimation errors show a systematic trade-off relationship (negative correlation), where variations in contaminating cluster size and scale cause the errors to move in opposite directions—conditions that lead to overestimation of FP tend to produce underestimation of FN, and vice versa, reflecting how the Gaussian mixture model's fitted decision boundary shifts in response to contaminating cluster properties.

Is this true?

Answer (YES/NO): YES